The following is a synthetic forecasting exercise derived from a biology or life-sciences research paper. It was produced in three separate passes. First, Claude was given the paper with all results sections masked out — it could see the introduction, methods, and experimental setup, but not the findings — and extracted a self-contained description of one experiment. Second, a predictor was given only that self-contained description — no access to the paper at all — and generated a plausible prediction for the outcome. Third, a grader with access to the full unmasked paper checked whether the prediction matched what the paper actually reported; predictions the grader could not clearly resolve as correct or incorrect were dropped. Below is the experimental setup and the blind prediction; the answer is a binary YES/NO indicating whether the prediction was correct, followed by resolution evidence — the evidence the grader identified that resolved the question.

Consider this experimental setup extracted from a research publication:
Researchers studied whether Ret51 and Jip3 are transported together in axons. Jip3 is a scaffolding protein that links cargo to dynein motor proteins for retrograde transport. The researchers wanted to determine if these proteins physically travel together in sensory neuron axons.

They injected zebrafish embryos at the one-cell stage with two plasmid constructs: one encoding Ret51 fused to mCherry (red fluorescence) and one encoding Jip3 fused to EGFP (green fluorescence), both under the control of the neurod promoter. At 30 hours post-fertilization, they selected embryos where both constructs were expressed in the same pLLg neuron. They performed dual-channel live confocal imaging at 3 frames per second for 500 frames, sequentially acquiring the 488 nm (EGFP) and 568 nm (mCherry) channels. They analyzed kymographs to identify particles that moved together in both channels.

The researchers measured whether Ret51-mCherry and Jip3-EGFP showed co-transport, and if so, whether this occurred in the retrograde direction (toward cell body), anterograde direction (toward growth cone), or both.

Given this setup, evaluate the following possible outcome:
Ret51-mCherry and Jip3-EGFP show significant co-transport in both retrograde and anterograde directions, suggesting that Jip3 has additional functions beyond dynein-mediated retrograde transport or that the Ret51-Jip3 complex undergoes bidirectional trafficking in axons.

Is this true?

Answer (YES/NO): NO